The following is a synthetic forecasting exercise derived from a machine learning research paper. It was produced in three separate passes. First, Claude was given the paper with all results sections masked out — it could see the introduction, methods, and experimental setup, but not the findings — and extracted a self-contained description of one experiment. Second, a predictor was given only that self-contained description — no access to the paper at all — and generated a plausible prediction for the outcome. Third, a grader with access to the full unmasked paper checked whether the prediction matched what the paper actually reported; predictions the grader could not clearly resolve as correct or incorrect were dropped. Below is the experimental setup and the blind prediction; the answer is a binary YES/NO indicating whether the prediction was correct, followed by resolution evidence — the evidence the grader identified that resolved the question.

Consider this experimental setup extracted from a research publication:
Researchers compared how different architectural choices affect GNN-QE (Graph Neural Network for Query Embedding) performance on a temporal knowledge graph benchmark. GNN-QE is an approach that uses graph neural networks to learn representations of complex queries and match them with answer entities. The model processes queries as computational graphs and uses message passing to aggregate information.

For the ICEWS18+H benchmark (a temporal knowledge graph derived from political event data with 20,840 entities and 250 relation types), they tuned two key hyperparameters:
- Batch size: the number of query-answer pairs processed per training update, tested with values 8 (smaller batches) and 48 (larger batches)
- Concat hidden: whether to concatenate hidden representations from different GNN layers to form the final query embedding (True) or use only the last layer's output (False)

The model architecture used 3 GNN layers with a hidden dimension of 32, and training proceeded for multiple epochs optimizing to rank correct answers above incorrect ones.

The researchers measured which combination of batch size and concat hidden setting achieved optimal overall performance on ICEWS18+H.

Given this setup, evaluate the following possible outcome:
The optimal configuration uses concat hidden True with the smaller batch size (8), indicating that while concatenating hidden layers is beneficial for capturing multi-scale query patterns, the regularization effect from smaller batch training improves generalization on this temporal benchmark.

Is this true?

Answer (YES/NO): NO